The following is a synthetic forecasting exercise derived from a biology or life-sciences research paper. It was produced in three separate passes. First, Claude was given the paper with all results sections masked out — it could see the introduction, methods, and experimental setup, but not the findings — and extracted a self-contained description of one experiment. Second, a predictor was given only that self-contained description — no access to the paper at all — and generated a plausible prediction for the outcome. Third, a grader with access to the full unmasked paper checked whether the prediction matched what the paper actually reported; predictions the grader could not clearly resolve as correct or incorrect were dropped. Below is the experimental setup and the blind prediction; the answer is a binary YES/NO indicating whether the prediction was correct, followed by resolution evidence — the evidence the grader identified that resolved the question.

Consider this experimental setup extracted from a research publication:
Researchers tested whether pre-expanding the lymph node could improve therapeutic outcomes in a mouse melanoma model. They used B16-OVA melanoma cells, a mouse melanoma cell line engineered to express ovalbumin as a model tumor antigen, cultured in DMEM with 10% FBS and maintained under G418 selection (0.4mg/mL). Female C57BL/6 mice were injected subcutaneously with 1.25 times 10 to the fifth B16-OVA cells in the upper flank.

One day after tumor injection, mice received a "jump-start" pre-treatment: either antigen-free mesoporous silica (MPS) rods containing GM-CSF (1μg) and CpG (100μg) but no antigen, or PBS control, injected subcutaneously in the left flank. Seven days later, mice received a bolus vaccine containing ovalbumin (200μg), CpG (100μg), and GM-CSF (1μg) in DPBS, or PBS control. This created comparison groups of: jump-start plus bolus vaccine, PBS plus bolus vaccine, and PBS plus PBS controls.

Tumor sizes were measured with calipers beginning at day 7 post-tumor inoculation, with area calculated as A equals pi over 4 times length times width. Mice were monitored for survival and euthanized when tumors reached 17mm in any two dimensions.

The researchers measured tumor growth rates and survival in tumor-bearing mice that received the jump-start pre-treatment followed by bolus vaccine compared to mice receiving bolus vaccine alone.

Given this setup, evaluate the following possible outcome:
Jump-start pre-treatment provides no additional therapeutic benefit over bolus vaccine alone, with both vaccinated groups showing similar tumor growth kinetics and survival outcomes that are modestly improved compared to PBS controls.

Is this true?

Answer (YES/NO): NO